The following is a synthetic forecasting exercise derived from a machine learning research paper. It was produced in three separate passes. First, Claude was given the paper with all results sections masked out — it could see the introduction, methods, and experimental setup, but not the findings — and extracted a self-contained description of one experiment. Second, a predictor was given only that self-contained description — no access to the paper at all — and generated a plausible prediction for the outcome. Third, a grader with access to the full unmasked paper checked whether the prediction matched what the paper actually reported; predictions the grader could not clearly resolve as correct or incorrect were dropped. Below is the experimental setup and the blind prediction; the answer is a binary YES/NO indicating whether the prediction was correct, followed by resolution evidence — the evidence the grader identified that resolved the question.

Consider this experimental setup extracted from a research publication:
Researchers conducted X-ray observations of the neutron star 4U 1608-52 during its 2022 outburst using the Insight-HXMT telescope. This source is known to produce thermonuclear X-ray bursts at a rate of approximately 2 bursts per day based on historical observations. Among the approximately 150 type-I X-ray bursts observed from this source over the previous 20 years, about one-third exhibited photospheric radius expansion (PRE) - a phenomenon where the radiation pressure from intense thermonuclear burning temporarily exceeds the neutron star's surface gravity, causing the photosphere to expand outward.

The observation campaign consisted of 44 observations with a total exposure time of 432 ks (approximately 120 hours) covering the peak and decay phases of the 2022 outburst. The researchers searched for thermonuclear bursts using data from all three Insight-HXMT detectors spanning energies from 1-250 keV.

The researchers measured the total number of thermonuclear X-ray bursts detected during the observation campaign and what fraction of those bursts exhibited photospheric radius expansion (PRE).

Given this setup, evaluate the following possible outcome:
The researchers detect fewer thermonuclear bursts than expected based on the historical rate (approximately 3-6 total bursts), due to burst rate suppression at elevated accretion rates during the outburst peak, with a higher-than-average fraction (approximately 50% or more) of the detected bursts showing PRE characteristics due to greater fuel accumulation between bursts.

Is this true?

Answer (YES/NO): NO